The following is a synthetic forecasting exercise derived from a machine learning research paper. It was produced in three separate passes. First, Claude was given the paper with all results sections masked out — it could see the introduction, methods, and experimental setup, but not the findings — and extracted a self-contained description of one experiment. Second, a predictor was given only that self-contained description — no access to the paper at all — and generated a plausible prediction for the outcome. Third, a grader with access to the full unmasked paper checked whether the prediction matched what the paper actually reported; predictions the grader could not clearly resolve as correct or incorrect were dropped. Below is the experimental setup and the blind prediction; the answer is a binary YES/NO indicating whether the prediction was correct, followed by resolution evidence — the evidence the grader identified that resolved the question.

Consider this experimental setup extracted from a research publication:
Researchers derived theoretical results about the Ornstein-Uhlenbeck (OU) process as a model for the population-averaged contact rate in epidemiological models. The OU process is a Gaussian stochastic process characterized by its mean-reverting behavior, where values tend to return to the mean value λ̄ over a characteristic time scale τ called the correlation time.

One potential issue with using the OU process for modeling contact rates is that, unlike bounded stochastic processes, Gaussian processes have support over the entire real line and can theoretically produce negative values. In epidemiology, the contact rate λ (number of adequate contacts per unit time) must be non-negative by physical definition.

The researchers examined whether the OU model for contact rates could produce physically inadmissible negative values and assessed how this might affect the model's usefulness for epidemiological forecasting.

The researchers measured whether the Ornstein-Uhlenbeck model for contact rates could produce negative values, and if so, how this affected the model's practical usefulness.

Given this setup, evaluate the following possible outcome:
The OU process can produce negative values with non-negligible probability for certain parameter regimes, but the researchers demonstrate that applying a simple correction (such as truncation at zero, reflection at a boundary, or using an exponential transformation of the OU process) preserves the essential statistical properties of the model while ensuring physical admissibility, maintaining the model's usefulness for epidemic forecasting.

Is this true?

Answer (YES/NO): NO